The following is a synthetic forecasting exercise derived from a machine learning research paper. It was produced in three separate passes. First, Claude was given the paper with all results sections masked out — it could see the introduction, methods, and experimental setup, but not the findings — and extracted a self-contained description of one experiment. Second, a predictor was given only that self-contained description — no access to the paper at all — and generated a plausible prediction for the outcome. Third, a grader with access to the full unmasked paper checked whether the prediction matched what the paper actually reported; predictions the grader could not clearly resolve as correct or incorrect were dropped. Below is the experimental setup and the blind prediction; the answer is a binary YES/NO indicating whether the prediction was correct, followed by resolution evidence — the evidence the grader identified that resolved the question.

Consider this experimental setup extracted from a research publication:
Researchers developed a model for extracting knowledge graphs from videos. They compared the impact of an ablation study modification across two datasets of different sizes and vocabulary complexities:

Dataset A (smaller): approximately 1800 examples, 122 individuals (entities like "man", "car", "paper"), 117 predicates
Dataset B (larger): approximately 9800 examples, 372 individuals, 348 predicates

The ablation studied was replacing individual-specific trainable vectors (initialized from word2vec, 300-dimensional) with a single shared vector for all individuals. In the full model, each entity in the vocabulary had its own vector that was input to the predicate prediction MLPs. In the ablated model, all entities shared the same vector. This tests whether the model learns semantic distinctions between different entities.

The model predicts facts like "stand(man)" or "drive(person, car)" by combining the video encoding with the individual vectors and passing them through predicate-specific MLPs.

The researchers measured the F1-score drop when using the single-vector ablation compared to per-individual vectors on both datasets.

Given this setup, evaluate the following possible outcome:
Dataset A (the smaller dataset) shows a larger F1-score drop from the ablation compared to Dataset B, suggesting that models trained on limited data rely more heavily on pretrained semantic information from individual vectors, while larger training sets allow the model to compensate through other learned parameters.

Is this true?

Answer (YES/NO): NO